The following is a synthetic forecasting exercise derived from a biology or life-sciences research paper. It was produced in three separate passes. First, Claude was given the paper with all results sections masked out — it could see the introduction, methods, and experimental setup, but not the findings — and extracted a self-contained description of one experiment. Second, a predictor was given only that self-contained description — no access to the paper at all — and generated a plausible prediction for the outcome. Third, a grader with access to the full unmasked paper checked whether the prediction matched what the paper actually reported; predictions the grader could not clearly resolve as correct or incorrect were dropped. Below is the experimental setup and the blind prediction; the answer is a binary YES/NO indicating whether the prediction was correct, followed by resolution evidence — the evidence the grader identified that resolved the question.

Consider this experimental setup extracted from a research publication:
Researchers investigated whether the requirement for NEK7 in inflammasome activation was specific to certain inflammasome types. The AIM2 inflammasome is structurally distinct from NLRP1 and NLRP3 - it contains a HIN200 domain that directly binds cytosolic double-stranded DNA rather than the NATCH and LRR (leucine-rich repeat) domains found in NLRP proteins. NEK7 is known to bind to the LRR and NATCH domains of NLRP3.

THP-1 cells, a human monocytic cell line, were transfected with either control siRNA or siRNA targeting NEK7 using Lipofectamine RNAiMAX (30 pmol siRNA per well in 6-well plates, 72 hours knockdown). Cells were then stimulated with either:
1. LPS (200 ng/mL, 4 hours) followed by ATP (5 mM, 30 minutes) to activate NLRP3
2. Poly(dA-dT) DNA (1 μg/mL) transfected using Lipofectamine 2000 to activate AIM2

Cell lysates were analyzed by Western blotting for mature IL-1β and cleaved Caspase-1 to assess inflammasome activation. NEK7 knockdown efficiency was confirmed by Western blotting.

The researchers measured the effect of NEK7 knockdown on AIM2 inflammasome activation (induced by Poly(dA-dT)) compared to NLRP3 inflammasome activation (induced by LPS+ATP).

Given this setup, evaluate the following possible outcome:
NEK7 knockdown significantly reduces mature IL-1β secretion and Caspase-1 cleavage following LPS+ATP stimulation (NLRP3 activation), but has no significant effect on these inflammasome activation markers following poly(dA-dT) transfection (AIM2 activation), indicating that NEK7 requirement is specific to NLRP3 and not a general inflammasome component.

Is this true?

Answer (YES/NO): YES